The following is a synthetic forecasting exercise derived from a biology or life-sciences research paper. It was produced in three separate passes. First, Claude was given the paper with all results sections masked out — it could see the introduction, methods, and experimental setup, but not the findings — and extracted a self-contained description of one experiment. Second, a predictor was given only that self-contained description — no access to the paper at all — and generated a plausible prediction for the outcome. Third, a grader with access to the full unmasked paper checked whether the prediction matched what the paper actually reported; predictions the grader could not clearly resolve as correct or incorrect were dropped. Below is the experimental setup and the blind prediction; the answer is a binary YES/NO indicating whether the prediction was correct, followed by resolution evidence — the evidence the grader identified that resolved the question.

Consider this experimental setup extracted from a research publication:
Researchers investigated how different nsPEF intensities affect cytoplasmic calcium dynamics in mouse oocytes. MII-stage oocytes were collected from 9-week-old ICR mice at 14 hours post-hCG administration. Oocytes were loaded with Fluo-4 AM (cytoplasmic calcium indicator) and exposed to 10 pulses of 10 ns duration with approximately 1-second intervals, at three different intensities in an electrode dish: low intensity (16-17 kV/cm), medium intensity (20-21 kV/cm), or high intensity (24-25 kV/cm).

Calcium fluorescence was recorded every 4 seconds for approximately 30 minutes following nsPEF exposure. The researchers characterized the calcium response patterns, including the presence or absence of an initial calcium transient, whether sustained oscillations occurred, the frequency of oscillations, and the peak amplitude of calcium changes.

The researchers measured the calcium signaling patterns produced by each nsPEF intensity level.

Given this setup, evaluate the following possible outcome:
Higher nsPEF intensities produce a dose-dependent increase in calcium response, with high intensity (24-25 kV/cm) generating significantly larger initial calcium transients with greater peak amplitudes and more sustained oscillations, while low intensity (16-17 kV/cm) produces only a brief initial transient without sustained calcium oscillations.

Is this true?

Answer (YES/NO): NO